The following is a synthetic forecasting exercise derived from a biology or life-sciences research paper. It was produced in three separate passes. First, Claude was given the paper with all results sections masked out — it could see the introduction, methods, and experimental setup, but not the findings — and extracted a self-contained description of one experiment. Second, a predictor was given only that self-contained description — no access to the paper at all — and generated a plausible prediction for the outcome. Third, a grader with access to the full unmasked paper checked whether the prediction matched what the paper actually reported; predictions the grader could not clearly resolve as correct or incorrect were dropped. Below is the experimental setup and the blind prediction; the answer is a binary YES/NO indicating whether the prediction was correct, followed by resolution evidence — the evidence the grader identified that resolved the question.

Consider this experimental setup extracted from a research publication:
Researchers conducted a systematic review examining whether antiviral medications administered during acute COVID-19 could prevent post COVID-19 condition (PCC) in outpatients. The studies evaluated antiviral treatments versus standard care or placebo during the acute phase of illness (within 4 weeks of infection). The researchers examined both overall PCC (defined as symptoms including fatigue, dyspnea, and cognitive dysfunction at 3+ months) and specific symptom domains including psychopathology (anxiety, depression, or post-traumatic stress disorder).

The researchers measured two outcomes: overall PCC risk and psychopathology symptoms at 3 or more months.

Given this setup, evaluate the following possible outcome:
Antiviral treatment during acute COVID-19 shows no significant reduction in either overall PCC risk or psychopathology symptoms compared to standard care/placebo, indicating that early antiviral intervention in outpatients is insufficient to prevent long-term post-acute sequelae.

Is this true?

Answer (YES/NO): NO